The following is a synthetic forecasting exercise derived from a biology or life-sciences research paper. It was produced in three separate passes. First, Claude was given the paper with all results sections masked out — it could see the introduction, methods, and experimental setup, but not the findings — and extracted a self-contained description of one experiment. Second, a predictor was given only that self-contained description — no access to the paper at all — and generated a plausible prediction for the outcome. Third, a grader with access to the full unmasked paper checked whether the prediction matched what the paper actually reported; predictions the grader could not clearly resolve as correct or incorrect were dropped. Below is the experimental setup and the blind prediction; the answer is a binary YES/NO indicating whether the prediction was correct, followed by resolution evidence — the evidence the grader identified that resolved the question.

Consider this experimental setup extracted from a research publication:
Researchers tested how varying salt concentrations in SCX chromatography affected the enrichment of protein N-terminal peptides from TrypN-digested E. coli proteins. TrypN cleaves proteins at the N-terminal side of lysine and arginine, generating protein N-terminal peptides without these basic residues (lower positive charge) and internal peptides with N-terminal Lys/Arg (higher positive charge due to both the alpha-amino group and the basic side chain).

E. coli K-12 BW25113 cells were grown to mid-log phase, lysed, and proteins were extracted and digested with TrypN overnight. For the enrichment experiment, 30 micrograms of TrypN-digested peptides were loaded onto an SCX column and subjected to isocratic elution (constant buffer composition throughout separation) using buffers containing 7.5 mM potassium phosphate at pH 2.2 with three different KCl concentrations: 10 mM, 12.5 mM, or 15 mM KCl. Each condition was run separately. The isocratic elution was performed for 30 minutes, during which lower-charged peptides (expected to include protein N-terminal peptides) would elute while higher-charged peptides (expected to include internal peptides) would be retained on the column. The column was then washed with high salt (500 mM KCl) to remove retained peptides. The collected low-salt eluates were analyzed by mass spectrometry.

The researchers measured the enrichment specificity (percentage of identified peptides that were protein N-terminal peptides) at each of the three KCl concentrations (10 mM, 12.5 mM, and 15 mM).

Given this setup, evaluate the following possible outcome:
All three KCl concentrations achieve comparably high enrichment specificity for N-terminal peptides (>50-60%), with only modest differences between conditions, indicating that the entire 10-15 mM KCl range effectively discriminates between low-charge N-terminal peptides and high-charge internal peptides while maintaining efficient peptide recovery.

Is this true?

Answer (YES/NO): NO